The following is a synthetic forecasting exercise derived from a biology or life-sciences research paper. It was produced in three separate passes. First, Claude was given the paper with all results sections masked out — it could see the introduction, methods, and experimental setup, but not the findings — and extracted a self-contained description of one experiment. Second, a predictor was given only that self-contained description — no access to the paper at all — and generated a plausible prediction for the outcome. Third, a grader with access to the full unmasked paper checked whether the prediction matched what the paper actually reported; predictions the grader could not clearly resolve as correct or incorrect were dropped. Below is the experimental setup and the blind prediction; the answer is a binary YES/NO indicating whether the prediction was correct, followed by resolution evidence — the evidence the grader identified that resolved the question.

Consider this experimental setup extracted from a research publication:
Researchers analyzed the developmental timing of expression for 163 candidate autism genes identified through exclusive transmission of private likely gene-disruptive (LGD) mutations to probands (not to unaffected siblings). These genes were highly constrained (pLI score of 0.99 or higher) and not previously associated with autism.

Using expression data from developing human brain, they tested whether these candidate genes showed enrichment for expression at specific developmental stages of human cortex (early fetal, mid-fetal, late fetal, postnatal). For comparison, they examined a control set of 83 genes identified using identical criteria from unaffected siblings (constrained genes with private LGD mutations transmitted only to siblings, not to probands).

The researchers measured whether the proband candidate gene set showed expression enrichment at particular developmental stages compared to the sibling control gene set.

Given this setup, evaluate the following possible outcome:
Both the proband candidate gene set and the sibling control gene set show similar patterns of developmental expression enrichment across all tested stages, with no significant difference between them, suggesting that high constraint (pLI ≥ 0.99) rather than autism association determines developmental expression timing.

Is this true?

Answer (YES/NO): NO